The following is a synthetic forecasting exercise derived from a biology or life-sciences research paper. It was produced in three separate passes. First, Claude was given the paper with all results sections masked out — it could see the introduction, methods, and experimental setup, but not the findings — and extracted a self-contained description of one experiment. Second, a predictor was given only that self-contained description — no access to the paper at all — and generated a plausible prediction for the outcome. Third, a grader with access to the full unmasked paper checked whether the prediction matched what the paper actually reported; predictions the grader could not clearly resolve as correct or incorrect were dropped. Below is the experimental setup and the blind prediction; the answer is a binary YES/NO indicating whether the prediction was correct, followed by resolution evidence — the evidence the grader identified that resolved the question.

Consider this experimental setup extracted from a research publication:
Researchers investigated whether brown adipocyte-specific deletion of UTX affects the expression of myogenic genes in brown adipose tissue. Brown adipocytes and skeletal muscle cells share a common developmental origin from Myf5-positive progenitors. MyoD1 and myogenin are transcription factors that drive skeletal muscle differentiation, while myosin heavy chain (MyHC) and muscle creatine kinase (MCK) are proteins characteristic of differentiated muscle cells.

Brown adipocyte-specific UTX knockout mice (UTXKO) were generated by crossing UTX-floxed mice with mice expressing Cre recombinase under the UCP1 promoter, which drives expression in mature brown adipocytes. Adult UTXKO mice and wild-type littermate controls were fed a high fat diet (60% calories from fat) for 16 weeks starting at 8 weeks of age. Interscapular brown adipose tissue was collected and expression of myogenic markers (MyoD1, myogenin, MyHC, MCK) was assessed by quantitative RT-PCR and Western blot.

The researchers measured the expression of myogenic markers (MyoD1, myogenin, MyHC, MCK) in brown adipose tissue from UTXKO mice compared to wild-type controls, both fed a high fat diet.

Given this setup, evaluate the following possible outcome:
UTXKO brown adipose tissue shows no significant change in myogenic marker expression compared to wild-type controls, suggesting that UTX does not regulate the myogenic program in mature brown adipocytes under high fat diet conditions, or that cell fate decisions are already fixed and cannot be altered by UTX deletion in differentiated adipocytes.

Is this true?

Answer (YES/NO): NO